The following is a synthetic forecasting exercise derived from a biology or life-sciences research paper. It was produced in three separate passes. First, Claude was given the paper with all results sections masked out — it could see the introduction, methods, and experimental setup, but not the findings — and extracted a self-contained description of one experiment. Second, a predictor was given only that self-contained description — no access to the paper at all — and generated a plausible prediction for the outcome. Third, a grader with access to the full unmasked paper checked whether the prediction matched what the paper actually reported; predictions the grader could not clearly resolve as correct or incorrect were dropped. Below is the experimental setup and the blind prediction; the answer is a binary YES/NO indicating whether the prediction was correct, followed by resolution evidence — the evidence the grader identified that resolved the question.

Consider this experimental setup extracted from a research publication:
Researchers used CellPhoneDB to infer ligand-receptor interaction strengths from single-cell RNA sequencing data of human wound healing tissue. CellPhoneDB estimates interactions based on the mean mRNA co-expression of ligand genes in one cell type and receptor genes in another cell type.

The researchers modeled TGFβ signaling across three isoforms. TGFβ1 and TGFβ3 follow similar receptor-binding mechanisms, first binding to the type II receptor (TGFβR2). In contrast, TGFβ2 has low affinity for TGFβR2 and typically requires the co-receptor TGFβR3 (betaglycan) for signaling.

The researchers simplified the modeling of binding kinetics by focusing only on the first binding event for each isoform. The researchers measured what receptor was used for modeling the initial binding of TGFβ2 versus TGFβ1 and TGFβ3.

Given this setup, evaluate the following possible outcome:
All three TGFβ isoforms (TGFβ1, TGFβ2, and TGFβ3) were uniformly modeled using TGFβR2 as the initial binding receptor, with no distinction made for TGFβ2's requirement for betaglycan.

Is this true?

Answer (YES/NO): NO